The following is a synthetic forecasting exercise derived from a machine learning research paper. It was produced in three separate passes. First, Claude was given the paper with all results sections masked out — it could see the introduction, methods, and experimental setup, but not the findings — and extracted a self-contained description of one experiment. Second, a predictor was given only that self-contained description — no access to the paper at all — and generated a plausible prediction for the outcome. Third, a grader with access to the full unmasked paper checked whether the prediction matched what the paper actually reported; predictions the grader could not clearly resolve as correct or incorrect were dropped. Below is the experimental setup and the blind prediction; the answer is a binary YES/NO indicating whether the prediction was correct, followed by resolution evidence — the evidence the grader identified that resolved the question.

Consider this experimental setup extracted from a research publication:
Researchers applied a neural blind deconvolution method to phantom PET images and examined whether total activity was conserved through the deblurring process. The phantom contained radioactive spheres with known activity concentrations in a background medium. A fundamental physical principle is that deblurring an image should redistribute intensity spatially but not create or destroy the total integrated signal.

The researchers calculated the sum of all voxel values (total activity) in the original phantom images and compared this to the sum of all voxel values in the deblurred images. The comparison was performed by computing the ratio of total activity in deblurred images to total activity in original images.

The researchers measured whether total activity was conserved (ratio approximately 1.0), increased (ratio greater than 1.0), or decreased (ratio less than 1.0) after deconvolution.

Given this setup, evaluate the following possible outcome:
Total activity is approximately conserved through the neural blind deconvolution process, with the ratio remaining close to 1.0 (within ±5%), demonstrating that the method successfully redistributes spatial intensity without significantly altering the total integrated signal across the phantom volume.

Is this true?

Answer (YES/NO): YES